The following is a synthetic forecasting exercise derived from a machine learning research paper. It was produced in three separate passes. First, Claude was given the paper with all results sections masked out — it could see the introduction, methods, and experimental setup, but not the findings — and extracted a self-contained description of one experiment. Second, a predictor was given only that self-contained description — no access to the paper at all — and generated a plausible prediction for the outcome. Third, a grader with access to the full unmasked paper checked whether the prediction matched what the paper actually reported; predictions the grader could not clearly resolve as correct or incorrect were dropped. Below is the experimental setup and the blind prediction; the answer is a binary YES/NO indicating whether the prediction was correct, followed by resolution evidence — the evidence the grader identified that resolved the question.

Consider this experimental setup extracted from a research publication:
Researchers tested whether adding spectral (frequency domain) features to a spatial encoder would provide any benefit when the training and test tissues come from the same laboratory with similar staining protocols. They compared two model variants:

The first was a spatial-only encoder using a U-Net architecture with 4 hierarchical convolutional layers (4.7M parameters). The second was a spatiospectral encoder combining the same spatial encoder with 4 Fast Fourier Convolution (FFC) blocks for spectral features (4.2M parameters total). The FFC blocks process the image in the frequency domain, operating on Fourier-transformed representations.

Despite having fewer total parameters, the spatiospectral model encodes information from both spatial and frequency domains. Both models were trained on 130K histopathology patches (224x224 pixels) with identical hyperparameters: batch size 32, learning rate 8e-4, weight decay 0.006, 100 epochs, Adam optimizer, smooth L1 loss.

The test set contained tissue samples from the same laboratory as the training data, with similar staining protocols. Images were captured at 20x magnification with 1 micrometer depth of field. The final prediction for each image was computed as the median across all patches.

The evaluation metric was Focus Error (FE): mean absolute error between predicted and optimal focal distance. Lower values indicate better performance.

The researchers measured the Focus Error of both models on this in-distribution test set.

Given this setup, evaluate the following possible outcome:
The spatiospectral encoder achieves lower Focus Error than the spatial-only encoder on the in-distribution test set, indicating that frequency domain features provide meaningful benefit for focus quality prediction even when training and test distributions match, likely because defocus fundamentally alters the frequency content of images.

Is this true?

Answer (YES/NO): NO